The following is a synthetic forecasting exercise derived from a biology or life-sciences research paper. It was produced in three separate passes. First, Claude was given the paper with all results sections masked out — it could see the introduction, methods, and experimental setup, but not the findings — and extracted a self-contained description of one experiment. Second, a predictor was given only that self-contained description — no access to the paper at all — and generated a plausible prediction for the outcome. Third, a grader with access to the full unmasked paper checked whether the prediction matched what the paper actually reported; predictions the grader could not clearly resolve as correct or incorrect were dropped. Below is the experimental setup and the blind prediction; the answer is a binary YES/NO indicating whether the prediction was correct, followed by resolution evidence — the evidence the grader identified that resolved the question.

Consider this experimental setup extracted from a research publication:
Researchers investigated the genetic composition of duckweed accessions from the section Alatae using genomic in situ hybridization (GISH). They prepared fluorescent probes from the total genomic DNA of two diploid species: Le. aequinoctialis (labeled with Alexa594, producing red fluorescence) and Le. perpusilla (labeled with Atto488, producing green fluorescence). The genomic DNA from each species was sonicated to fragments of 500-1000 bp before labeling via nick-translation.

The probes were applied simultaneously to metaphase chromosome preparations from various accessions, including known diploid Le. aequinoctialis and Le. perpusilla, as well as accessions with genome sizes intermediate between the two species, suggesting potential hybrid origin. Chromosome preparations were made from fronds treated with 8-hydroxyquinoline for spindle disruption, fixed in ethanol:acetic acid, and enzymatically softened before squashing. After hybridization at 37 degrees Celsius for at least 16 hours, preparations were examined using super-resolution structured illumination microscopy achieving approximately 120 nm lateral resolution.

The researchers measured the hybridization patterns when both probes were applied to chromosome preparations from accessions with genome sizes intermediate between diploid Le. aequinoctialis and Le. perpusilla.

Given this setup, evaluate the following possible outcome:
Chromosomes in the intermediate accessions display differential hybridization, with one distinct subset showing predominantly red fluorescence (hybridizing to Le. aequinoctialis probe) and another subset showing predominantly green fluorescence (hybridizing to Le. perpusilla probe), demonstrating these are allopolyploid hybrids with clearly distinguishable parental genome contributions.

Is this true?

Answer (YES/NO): YES